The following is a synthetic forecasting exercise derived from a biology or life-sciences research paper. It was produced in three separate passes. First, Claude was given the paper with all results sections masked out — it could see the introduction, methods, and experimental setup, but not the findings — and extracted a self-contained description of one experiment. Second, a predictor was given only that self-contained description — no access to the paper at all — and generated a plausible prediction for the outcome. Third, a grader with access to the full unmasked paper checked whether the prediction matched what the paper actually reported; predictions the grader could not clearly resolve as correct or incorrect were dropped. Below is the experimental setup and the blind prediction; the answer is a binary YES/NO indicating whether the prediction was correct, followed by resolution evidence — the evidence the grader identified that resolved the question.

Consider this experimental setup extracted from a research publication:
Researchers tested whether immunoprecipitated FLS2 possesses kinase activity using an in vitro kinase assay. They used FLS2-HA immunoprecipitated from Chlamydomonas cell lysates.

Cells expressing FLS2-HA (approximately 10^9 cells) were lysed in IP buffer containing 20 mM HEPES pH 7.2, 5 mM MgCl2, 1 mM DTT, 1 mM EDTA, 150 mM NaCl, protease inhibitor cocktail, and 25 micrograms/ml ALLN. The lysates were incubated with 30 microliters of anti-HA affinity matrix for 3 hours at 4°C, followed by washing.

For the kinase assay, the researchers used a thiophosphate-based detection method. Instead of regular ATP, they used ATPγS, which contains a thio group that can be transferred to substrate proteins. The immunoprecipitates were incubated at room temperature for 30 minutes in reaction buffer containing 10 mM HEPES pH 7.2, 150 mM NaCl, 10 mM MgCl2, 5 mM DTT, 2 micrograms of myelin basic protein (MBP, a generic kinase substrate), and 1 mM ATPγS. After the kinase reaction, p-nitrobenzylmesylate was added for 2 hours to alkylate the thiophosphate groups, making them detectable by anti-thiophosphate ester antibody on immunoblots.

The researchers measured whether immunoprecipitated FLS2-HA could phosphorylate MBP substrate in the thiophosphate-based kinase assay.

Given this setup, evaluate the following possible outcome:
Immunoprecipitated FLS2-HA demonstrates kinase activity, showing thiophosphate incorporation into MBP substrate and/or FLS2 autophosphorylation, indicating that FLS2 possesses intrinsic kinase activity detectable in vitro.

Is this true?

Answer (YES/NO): YES